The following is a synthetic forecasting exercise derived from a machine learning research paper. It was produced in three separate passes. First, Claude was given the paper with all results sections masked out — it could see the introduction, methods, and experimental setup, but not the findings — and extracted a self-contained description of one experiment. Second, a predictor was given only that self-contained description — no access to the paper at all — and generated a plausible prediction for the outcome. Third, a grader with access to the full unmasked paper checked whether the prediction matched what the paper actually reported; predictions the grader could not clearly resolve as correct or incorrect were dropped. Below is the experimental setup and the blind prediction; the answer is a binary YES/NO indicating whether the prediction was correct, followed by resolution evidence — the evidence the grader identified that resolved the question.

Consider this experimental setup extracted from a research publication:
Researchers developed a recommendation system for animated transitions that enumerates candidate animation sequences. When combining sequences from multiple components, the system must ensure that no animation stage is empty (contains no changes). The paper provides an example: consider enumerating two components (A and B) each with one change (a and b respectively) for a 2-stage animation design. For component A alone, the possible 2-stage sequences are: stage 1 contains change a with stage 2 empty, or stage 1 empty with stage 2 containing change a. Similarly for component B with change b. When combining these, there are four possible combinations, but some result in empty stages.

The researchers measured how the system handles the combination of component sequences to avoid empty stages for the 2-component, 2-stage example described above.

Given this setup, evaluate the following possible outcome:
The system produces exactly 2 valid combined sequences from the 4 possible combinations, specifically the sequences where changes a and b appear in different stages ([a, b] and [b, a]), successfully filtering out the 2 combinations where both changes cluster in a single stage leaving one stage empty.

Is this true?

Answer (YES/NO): YES